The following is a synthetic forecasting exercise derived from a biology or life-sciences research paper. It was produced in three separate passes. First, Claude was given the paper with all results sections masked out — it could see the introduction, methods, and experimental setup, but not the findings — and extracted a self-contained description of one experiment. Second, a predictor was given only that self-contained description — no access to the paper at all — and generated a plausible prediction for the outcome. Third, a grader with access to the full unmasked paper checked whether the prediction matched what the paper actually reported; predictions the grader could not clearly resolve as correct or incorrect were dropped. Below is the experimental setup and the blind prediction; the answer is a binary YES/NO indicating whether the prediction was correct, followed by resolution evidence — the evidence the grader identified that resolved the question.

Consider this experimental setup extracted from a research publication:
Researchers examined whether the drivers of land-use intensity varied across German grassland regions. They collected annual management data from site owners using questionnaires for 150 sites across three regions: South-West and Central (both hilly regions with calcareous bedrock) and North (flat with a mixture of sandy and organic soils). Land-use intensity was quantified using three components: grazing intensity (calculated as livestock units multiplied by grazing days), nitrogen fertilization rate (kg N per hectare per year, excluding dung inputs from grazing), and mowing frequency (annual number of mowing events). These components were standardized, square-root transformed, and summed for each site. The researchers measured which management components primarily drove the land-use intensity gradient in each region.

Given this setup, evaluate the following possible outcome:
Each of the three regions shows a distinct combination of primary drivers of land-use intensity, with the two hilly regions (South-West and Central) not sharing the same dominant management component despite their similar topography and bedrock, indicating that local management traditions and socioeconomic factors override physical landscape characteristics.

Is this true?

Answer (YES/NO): NO